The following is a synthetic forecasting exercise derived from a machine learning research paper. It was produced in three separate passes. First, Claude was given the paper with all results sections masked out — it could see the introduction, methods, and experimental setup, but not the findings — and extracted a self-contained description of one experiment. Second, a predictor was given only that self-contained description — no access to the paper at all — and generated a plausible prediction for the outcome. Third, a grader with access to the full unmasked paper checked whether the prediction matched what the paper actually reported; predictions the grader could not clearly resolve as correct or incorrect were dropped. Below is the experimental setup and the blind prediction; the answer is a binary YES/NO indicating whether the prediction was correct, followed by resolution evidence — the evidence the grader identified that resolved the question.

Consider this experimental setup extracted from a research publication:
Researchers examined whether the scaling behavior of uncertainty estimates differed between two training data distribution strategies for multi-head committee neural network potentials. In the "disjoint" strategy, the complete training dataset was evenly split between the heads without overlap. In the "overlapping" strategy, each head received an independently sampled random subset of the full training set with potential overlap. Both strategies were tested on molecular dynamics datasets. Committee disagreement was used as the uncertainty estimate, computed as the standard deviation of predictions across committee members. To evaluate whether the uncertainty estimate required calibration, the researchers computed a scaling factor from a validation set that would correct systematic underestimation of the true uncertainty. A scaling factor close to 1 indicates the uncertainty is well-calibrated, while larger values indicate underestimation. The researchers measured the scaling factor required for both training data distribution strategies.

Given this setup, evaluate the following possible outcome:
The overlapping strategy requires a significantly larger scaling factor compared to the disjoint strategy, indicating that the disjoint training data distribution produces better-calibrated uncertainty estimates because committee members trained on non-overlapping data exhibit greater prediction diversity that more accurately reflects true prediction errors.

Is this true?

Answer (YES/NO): YES